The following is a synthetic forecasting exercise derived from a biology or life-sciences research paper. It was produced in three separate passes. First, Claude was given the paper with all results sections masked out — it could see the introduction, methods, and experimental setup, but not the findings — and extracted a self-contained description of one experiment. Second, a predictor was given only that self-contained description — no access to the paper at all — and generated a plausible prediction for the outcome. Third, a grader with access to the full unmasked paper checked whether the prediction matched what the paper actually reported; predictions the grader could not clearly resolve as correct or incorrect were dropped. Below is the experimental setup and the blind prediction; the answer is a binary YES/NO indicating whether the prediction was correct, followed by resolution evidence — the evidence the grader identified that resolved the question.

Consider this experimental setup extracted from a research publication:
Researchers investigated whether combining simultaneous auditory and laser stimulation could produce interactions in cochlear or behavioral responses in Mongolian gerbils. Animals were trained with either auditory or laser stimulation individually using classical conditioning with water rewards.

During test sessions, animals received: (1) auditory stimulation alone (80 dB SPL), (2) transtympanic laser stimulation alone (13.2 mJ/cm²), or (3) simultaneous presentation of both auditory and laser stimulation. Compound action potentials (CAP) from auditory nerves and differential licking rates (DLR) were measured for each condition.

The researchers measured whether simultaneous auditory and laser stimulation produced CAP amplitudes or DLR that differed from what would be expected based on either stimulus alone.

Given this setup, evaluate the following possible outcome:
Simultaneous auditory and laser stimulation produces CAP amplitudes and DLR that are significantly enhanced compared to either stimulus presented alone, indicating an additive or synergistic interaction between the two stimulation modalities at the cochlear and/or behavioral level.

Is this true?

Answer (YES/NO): YES